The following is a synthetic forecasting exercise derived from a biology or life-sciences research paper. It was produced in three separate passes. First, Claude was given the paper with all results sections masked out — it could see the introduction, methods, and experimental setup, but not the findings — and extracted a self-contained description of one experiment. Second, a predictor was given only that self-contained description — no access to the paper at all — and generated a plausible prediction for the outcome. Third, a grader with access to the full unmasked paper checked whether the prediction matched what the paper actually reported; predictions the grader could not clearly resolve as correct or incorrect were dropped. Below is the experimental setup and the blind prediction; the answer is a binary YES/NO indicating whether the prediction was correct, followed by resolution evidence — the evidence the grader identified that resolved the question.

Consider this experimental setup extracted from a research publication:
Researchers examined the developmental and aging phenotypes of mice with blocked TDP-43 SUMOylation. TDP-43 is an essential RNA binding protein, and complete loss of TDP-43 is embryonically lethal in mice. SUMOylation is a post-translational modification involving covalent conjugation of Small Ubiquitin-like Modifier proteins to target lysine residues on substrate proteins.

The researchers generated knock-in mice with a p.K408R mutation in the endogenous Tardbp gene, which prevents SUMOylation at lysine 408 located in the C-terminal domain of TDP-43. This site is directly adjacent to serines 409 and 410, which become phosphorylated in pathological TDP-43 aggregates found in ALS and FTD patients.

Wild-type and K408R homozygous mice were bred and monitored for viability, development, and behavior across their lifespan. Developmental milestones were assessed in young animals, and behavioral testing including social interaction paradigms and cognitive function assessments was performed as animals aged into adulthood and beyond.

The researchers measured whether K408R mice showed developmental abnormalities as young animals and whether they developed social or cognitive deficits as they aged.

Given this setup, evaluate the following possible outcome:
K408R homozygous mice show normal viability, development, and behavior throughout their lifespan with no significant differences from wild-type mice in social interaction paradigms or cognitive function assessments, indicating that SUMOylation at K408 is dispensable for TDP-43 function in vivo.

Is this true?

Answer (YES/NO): NO